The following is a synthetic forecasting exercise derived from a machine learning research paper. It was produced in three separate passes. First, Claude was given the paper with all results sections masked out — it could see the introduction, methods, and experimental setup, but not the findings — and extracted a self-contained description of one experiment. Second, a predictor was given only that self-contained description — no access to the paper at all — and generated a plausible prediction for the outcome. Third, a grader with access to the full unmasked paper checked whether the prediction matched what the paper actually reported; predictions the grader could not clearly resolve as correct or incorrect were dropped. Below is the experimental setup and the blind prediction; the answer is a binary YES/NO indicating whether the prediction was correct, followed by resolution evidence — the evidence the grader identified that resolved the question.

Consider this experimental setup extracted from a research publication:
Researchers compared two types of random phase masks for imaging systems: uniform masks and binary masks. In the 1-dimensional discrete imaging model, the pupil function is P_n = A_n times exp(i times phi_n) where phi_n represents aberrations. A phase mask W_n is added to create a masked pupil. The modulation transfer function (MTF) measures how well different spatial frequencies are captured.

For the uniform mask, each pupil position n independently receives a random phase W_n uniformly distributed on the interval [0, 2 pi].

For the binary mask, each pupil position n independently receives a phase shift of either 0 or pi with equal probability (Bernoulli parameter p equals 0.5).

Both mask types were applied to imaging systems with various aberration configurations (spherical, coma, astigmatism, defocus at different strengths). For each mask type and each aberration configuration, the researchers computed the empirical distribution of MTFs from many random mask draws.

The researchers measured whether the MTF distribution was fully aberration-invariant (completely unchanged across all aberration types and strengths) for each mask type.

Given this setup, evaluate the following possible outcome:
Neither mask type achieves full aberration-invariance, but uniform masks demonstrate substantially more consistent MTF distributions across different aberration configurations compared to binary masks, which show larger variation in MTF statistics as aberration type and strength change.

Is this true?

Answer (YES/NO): NO